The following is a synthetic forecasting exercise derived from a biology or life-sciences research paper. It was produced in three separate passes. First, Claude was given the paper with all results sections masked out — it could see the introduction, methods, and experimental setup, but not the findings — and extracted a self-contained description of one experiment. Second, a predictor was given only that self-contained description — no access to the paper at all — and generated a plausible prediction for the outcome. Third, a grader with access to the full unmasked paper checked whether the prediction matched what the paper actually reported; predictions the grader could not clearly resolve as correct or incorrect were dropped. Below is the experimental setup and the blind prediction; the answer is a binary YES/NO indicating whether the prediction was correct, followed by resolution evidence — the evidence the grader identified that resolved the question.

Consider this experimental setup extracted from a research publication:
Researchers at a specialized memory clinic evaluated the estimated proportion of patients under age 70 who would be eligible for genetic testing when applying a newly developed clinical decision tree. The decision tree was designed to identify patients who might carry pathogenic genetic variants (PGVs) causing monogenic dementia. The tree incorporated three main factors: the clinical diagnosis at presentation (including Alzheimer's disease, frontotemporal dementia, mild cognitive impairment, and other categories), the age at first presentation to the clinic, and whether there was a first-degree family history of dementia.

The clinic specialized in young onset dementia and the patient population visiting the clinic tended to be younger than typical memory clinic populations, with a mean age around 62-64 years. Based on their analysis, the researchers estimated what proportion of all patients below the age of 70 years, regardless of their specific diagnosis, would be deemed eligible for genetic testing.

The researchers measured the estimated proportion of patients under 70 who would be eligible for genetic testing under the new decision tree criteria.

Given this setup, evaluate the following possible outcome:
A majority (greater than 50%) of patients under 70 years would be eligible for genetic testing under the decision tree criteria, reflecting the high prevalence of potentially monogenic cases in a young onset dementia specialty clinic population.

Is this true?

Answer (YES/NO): NO